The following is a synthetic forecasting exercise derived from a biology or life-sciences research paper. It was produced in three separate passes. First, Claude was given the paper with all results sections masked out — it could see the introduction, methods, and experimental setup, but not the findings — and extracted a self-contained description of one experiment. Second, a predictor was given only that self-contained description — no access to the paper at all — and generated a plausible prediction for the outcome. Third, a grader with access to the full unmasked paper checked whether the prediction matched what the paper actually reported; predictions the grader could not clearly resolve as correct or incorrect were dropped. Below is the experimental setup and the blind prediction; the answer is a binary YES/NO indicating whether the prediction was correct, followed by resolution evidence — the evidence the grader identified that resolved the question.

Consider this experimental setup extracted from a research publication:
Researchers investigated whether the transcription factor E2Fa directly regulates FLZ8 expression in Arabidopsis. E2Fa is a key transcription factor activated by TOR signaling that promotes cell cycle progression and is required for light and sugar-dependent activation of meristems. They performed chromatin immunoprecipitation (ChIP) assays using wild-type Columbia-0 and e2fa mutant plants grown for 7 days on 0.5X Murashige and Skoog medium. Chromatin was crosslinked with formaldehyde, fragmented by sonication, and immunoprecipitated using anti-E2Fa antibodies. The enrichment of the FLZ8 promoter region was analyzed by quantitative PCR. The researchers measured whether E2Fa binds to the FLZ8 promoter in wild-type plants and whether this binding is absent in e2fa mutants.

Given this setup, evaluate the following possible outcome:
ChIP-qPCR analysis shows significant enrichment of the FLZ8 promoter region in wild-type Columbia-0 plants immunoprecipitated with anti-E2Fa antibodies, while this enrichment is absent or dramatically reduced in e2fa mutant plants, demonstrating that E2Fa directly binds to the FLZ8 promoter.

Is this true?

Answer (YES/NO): NO